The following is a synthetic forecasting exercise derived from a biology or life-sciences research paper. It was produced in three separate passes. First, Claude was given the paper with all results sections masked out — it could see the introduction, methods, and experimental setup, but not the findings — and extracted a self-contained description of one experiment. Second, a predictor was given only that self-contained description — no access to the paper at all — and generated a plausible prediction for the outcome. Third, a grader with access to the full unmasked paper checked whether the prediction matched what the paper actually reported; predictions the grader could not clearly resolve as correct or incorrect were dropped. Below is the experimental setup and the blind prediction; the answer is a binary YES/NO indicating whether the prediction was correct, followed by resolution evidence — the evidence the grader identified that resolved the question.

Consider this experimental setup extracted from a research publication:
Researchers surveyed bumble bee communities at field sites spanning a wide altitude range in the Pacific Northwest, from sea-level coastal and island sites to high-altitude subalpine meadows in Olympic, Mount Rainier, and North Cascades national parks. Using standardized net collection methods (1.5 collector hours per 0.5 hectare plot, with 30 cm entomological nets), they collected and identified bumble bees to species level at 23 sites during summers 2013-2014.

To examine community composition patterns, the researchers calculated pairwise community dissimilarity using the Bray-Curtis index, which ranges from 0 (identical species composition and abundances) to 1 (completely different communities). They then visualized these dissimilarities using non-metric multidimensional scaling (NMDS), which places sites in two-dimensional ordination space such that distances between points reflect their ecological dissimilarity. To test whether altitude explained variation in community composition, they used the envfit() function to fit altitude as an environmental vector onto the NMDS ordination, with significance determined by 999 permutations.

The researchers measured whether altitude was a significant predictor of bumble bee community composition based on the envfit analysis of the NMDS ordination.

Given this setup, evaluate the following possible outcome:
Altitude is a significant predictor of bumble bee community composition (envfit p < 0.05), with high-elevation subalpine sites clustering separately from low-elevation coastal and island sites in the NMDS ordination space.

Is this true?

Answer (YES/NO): YES